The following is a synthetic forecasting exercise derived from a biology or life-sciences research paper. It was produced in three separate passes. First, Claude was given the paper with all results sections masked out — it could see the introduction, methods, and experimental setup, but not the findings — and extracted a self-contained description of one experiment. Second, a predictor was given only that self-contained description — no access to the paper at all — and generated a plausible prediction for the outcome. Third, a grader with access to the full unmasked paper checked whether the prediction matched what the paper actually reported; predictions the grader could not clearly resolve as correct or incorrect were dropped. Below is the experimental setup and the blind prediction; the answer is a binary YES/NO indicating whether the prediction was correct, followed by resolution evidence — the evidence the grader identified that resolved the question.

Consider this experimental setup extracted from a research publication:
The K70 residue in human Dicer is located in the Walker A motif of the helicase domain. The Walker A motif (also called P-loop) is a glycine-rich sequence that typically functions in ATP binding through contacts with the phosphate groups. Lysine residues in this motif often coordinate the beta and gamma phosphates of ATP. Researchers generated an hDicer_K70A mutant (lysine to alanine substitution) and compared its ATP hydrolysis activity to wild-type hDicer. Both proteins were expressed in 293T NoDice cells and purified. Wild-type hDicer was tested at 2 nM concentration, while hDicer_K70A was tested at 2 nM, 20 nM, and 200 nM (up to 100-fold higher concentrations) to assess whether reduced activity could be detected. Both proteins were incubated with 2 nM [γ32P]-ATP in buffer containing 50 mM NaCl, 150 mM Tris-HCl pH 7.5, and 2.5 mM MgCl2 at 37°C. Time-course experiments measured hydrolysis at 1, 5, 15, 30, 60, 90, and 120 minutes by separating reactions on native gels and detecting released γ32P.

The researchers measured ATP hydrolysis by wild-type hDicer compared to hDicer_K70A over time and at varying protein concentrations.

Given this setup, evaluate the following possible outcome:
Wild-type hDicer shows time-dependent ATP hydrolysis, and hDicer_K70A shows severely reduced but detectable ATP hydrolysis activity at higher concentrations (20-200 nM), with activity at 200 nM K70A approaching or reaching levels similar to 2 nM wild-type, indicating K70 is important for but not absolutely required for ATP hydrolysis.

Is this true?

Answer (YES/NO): NO